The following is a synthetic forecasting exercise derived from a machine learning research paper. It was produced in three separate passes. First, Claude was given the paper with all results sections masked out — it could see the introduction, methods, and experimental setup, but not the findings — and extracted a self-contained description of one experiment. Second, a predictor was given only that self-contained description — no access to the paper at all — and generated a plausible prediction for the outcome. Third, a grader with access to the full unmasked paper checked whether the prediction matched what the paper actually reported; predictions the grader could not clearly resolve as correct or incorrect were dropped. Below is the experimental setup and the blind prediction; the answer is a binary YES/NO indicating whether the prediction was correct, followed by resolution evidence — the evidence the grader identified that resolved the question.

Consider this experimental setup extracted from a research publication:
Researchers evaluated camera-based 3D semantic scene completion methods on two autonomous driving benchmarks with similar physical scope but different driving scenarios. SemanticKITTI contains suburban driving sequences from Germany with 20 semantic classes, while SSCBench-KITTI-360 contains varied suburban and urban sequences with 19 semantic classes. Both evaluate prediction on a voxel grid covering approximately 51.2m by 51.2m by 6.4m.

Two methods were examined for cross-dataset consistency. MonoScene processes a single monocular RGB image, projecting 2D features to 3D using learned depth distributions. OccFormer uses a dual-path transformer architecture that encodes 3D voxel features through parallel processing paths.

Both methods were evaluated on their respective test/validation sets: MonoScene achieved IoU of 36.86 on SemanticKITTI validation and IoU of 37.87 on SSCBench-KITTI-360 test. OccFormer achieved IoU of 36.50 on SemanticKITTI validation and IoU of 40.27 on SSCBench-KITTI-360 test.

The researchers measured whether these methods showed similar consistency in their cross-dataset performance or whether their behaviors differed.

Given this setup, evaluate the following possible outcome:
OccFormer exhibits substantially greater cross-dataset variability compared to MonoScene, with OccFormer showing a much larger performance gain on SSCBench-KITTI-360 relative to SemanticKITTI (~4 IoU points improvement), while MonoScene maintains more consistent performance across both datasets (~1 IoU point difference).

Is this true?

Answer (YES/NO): YES